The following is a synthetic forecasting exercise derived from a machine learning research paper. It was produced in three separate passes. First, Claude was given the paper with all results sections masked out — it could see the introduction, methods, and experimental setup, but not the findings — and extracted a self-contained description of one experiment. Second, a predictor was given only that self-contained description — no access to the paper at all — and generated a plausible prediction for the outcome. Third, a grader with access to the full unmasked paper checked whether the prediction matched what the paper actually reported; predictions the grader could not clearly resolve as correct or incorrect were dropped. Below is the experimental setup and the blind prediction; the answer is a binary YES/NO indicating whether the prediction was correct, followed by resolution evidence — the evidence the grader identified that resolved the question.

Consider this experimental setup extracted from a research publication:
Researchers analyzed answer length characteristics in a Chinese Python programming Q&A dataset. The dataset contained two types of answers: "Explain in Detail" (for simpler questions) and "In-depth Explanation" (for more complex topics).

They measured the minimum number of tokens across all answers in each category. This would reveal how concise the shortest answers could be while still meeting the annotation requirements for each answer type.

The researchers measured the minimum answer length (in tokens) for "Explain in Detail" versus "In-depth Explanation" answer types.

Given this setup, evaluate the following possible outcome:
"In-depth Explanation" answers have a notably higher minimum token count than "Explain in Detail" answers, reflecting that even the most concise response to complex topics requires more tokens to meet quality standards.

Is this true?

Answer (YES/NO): YES